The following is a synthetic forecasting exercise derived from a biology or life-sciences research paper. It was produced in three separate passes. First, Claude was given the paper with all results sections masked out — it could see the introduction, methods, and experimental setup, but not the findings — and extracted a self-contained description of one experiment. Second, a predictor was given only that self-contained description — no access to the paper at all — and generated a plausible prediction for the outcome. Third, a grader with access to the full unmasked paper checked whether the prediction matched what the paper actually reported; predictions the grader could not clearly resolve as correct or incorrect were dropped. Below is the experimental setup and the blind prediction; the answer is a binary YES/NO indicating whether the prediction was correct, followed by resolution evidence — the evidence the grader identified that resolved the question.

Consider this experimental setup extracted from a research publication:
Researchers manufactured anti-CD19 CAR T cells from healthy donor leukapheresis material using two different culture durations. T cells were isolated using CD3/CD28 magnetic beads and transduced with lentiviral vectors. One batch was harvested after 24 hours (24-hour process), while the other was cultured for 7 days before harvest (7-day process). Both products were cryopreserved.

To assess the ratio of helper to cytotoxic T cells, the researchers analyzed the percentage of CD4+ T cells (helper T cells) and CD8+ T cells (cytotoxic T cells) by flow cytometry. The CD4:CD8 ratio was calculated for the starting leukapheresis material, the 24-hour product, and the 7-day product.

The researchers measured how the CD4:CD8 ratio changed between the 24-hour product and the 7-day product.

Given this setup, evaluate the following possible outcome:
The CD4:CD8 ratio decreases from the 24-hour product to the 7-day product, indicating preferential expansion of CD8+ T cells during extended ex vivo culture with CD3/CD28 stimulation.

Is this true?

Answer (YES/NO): YES